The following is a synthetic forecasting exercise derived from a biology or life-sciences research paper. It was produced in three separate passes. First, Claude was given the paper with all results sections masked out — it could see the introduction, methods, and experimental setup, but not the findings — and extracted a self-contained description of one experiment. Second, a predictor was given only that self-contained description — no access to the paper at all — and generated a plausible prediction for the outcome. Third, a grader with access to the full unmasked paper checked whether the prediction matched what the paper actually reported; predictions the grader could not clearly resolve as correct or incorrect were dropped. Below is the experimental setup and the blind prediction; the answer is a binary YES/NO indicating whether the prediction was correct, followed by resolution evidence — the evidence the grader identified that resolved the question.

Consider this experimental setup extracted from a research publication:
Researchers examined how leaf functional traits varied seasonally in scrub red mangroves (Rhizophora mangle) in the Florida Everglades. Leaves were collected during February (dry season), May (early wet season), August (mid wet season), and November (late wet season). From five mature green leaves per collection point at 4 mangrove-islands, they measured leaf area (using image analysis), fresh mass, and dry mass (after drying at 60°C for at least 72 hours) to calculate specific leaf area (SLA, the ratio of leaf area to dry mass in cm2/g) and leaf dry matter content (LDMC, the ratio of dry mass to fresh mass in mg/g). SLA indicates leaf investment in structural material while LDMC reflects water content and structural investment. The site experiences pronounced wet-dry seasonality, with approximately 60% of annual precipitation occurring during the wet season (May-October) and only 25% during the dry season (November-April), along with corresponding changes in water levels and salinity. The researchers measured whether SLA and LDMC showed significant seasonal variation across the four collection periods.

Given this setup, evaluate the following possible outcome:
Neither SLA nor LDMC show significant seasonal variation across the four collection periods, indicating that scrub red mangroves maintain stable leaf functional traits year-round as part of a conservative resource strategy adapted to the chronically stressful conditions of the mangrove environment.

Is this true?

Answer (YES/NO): NO